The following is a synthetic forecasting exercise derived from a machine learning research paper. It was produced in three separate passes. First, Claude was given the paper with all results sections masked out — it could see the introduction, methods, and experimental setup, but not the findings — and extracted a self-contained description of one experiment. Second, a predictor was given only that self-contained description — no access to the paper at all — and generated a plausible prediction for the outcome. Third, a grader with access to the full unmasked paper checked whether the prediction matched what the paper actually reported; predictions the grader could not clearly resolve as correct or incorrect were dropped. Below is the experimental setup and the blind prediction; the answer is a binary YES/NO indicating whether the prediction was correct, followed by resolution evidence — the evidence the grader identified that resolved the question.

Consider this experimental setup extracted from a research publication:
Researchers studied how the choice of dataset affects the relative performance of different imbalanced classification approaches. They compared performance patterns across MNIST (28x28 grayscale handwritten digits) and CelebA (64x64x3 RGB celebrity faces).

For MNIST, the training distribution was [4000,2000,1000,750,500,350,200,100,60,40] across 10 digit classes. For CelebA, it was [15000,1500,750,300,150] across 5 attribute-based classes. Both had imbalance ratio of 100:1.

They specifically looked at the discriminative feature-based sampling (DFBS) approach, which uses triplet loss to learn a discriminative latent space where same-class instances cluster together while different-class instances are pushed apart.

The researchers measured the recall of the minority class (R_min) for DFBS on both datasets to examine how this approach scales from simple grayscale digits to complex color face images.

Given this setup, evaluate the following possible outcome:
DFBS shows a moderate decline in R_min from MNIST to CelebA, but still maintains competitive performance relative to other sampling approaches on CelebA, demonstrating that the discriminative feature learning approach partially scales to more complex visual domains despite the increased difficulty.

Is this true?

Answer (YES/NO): NO